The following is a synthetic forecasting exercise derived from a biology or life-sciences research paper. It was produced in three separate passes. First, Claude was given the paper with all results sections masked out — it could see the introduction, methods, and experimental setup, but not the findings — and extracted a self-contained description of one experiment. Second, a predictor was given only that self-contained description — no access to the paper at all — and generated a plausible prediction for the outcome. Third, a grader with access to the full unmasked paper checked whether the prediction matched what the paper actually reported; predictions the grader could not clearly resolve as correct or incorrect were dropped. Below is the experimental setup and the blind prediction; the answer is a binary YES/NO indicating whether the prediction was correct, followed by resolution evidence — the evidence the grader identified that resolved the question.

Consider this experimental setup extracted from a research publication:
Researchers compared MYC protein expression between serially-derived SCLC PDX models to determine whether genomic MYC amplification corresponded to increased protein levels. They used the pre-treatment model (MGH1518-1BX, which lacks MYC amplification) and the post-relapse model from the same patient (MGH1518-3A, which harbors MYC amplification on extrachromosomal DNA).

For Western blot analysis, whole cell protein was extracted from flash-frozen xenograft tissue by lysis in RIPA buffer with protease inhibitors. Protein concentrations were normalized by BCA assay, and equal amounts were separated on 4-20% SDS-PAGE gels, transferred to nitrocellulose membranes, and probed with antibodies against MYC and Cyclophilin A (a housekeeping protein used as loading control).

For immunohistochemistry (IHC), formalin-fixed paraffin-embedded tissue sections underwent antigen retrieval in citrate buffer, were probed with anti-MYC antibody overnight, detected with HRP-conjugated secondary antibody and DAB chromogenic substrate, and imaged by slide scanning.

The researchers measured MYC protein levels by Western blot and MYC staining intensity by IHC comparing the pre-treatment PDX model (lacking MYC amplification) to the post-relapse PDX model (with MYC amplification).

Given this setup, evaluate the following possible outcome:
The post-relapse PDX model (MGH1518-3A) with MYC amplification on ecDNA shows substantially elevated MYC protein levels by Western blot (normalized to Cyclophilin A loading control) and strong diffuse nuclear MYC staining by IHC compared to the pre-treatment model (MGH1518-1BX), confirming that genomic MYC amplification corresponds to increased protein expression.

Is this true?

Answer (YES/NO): NO